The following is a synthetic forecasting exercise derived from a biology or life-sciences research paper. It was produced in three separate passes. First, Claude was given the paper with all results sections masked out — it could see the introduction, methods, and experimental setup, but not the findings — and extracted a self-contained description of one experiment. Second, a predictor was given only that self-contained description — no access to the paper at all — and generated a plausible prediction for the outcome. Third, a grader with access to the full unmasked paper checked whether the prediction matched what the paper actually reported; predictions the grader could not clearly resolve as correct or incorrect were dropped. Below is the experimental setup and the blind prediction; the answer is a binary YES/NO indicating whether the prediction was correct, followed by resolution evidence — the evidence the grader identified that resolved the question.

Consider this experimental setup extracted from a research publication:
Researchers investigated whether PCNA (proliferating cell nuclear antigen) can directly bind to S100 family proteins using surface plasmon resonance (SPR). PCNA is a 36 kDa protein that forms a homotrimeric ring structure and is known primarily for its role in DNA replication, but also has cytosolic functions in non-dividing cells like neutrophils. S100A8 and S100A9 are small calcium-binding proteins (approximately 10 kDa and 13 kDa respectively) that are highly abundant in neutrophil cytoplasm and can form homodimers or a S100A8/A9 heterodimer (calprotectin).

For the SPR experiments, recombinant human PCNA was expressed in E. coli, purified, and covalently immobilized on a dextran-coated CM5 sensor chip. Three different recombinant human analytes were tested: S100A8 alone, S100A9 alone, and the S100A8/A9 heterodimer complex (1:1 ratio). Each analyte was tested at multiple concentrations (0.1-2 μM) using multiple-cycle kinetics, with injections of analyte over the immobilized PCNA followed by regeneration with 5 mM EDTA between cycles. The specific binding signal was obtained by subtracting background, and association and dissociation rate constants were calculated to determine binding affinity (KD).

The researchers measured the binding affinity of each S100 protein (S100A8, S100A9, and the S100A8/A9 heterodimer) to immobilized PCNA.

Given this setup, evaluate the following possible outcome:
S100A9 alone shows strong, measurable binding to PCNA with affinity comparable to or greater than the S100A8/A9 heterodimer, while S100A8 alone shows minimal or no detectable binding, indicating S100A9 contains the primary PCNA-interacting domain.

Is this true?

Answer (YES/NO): NO